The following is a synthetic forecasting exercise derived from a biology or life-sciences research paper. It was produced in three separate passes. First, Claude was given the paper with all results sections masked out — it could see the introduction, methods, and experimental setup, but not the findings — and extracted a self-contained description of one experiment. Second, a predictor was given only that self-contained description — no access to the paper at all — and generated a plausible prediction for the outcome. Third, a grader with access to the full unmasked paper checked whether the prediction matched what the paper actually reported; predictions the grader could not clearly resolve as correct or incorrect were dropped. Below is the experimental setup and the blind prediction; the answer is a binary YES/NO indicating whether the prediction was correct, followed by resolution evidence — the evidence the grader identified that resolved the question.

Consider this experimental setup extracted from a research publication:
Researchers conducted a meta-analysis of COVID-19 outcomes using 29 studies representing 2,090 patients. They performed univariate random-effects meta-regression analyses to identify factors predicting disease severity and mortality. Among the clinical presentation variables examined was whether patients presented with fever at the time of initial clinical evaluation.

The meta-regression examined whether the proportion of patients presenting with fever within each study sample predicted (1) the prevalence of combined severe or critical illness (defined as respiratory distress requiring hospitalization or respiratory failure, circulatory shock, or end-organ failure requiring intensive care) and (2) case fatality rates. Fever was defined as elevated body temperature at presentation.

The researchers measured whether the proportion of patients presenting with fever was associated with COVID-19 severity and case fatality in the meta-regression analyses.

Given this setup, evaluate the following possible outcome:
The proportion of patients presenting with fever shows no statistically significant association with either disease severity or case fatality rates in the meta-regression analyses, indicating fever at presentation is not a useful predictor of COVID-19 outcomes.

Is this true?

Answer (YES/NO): NO